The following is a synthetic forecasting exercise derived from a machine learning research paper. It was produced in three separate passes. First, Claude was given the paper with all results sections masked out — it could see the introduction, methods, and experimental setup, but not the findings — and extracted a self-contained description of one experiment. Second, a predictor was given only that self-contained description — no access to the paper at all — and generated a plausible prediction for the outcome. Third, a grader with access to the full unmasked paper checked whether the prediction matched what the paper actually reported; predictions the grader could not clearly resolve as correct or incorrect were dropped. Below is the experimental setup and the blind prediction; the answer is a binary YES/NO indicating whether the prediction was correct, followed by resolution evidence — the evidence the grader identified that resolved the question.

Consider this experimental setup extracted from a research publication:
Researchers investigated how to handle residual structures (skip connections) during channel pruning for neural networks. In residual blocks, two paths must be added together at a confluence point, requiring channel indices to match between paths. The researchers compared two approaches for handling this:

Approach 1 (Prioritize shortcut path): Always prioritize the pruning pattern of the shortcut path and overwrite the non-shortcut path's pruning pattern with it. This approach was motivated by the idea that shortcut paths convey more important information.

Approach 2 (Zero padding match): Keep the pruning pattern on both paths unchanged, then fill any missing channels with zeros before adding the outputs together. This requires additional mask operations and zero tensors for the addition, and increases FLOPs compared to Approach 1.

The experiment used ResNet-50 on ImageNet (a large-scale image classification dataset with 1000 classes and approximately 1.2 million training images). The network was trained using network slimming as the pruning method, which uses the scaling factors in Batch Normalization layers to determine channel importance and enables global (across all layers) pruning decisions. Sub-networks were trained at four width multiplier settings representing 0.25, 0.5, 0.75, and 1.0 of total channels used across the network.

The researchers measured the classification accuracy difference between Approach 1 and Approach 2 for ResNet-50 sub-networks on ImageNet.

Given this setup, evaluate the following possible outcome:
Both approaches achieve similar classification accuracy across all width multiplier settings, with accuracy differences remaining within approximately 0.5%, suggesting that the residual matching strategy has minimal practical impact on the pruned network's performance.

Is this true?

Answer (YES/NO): NO